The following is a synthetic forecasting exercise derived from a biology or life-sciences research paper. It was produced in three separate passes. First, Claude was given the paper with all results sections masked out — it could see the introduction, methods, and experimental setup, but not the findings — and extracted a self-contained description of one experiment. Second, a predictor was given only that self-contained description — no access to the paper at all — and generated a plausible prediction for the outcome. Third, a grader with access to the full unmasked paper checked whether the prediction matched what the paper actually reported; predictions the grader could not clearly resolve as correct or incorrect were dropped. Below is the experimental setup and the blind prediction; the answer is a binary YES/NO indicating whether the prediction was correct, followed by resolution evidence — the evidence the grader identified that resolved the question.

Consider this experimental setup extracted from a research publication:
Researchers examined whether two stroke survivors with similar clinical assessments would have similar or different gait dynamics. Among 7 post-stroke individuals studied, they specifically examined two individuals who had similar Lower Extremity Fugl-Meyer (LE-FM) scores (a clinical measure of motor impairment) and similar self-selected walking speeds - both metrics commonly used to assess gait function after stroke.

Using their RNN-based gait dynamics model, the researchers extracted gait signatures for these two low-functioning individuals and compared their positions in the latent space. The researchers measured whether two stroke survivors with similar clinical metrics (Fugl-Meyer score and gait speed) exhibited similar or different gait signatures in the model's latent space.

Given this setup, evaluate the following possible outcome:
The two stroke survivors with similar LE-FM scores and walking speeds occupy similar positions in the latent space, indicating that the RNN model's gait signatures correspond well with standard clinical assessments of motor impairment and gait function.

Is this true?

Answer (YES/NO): NO